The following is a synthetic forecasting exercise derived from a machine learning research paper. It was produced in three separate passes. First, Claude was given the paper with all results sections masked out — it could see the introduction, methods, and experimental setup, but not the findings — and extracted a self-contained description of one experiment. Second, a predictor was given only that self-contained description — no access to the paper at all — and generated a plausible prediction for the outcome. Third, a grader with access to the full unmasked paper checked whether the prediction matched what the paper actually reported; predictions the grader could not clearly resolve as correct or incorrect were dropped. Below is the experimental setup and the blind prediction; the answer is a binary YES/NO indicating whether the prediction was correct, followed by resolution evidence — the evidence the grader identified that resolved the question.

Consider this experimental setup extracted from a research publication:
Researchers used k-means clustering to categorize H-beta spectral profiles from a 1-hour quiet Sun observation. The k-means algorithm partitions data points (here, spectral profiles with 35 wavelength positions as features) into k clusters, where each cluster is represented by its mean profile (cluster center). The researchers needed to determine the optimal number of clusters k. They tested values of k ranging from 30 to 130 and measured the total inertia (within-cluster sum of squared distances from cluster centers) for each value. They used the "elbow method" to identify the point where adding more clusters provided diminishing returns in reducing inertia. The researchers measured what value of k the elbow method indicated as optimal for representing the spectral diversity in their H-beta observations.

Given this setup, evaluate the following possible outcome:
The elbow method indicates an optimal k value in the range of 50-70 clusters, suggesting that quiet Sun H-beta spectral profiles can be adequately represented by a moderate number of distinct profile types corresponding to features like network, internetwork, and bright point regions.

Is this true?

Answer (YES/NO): NO